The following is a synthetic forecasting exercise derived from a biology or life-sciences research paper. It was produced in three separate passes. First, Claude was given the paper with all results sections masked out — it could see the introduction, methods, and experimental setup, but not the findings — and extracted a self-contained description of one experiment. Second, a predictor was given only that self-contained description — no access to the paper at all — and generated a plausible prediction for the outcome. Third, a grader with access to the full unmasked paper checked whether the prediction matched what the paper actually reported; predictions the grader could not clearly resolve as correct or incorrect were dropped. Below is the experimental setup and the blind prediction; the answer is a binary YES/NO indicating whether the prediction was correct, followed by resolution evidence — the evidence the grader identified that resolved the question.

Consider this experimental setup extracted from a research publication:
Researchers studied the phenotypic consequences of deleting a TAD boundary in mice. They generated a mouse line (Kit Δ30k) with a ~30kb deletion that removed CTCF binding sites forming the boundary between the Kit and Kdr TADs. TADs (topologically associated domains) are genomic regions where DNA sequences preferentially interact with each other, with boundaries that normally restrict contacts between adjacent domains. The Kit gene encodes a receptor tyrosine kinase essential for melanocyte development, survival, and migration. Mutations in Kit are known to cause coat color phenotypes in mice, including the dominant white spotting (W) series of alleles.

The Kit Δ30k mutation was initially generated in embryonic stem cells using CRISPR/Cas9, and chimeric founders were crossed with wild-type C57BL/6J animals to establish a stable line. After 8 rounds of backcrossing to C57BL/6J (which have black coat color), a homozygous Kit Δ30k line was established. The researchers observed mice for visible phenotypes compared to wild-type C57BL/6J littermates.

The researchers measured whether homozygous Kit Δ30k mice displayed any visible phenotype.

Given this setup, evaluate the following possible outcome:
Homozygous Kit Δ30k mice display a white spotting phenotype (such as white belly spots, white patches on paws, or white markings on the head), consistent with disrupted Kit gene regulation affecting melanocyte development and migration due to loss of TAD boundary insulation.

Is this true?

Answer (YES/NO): NO